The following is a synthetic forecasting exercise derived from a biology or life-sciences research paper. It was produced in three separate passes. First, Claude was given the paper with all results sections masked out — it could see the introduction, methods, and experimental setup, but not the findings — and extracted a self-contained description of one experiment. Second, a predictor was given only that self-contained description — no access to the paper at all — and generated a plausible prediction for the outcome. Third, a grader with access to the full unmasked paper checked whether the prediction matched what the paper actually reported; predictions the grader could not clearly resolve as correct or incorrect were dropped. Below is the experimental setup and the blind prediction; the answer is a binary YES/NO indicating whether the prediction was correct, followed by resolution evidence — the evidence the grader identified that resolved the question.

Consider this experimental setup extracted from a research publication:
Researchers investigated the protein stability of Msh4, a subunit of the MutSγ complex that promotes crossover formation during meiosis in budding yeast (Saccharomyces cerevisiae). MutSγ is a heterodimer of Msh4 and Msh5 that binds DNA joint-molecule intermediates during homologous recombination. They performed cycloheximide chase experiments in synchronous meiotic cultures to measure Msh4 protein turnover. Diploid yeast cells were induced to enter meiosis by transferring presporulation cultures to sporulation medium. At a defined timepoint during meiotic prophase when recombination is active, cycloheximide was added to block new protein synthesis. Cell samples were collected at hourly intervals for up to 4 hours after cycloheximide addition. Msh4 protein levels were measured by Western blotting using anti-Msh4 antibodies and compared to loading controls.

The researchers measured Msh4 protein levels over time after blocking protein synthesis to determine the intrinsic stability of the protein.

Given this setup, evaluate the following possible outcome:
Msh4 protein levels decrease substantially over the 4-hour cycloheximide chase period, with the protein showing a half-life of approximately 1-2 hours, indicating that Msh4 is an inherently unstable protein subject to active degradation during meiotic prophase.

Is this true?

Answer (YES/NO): NO